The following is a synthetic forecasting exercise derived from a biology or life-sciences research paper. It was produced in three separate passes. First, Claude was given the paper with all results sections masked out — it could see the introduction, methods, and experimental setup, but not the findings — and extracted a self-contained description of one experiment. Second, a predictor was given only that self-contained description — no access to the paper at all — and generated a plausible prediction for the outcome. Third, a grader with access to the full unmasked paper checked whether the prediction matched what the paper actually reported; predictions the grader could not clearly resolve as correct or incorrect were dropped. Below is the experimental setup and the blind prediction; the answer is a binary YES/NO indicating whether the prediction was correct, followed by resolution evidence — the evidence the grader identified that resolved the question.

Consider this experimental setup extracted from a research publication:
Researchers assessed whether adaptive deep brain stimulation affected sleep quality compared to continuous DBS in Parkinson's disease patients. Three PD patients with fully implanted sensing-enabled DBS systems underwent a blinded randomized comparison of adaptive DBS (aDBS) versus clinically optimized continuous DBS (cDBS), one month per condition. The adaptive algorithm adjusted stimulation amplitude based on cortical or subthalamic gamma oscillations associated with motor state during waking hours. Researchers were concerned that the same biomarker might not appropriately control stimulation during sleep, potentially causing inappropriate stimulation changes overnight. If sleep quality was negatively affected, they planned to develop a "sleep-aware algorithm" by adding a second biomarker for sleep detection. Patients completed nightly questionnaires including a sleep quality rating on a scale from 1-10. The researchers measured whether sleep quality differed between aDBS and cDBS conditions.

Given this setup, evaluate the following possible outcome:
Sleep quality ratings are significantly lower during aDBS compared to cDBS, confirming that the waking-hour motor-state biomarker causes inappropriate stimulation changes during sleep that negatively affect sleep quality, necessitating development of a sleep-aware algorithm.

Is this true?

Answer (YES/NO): NO